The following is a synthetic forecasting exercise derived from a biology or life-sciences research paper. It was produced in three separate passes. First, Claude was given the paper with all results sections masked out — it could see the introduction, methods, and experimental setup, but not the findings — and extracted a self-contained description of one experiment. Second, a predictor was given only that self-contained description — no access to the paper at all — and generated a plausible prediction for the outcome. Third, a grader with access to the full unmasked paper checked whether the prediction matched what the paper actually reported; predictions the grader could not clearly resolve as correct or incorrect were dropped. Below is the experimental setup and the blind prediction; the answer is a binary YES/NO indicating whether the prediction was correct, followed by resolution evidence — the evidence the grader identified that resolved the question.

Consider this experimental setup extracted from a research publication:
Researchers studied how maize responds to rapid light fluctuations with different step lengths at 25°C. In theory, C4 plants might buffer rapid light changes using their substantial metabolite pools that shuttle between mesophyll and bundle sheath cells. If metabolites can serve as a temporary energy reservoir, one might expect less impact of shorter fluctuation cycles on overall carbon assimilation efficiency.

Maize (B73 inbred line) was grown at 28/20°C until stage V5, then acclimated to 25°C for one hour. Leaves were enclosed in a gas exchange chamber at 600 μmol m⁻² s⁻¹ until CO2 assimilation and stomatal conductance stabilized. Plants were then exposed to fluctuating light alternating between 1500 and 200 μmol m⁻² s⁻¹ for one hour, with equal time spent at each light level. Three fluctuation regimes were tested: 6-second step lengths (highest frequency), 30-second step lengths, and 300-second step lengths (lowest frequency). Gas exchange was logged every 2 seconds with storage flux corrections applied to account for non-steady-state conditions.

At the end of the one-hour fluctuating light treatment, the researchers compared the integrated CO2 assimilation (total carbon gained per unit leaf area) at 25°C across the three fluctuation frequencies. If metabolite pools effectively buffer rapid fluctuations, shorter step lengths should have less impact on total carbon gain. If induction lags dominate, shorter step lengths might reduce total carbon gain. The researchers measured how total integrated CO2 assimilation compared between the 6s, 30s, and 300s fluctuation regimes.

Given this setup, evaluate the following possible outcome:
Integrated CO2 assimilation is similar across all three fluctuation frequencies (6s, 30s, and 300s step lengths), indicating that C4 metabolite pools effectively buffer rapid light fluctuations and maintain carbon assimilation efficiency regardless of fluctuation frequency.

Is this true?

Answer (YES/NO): NO